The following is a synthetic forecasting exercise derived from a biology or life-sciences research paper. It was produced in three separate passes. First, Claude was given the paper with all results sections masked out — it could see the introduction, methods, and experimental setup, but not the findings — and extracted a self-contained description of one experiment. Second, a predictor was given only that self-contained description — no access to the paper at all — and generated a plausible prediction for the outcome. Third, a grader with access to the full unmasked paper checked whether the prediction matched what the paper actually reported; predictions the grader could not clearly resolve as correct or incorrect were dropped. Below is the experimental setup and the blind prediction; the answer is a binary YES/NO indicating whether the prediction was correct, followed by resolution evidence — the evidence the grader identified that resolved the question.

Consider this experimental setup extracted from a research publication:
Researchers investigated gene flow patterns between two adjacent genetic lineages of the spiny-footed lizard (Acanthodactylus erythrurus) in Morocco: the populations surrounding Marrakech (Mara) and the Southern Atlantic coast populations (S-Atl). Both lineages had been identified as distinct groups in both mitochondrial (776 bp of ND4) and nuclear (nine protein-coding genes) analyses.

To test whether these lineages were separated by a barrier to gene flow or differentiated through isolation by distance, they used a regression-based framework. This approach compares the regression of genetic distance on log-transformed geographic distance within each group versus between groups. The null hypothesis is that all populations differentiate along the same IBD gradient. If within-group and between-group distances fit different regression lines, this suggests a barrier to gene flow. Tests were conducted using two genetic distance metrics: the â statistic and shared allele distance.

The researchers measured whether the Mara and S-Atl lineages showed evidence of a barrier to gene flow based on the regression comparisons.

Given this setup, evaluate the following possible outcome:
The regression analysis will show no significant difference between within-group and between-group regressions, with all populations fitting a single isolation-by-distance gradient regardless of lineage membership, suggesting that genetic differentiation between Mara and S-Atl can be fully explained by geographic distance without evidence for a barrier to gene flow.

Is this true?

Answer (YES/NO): NO